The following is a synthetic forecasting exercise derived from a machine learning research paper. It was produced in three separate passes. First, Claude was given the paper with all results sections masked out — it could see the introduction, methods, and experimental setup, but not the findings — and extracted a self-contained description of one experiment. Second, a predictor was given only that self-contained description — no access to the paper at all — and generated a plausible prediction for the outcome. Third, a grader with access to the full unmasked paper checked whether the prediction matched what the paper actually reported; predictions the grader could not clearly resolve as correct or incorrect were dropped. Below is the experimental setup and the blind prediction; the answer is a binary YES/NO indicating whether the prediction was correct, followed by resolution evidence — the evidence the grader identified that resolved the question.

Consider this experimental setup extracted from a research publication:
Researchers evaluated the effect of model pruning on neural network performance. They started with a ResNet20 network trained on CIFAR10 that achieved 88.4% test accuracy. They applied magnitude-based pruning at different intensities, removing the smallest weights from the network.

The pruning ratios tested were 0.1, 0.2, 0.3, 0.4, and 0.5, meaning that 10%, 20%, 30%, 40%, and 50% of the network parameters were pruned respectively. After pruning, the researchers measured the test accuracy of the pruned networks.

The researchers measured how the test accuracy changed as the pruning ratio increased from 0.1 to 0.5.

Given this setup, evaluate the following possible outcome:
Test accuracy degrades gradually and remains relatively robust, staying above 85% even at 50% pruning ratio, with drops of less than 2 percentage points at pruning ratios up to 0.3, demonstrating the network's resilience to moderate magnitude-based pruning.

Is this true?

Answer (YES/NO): NO